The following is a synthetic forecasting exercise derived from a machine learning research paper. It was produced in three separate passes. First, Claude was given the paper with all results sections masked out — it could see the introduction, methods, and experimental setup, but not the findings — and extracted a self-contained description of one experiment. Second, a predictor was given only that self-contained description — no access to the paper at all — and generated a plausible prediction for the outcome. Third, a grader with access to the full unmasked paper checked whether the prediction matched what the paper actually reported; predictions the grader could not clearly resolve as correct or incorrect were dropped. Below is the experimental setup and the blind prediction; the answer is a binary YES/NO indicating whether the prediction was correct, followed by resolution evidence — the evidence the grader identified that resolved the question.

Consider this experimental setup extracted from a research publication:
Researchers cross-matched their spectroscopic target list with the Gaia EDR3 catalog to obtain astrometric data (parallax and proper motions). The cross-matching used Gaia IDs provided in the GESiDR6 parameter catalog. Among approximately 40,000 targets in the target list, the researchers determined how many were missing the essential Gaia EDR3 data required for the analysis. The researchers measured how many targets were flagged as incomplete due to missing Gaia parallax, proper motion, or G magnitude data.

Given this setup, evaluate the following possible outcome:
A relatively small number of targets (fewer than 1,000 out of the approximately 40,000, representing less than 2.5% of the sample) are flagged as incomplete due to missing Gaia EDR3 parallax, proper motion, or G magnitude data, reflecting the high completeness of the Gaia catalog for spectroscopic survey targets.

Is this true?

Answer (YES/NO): YES